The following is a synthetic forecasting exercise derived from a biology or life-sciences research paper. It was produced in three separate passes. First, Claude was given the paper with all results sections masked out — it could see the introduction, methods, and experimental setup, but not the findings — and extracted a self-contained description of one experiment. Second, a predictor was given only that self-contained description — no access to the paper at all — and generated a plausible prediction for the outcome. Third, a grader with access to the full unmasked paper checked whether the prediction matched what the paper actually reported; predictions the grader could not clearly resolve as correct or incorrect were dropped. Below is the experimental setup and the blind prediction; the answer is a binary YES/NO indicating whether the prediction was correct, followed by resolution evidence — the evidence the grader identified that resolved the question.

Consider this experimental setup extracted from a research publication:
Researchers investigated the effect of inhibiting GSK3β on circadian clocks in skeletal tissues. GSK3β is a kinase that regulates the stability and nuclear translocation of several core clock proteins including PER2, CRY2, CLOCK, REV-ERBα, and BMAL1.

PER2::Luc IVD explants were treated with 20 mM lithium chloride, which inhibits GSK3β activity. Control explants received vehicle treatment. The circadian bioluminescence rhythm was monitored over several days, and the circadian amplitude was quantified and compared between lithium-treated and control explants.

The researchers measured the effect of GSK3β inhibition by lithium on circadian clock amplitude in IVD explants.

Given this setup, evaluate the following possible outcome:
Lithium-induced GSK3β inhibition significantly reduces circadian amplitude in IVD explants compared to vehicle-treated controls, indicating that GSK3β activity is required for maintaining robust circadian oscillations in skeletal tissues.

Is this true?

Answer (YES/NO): NO